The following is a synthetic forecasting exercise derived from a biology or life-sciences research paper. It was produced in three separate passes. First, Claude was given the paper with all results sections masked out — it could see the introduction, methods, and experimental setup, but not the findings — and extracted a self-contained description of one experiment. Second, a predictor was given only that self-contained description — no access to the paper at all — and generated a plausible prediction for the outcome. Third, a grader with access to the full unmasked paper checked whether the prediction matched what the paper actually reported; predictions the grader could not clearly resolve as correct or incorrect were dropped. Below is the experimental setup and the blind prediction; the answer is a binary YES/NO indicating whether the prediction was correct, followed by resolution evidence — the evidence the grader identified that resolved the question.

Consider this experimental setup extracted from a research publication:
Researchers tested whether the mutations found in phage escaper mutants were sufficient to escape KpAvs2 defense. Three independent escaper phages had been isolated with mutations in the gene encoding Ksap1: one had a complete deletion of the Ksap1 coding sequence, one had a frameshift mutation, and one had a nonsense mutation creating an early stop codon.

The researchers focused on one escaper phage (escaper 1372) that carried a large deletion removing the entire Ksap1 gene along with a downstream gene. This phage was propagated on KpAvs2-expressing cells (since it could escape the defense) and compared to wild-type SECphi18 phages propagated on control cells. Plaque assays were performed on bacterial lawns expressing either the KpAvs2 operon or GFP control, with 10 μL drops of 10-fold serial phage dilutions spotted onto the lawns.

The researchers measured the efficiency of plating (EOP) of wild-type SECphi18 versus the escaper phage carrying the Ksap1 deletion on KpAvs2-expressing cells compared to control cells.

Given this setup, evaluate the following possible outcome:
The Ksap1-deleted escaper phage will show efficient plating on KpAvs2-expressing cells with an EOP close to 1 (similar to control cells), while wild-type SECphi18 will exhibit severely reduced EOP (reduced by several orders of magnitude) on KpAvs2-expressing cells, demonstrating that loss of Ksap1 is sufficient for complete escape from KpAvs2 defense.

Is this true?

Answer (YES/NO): YES